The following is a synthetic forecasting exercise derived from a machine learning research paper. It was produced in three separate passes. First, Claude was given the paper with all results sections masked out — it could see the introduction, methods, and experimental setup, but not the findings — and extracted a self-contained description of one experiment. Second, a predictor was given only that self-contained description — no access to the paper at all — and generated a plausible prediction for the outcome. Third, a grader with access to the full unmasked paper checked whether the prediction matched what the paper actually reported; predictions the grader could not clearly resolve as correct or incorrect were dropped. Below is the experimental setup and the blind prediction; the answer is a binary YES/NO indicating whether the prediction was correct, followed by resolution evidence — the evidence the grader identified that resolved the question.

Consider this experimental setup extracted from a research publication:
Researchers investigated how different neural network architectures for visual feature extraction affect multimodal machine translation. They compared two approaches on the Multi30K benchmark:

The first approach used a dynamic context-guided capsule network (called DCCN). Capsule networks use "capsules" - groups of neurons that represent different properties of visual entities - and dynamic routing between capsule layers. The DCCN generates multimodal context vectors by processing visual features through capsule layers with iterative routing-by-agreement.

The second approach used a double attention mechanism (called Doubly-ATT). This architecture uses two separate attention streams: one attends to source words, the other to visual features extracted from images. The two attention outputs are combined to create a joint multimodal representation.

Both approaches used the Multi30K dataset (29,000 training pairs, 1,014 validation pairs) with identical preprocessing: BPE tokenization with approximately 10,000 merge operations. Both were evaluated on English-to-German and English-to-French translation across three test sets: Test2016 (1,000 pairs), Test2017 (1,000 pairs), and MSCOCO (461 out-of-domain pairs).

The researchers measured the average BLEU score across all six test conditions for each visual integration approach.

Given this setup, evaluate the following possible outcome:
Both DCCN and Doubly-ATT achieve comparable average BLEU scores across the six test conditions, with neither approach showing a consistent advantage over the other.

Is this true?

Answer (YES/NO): NO